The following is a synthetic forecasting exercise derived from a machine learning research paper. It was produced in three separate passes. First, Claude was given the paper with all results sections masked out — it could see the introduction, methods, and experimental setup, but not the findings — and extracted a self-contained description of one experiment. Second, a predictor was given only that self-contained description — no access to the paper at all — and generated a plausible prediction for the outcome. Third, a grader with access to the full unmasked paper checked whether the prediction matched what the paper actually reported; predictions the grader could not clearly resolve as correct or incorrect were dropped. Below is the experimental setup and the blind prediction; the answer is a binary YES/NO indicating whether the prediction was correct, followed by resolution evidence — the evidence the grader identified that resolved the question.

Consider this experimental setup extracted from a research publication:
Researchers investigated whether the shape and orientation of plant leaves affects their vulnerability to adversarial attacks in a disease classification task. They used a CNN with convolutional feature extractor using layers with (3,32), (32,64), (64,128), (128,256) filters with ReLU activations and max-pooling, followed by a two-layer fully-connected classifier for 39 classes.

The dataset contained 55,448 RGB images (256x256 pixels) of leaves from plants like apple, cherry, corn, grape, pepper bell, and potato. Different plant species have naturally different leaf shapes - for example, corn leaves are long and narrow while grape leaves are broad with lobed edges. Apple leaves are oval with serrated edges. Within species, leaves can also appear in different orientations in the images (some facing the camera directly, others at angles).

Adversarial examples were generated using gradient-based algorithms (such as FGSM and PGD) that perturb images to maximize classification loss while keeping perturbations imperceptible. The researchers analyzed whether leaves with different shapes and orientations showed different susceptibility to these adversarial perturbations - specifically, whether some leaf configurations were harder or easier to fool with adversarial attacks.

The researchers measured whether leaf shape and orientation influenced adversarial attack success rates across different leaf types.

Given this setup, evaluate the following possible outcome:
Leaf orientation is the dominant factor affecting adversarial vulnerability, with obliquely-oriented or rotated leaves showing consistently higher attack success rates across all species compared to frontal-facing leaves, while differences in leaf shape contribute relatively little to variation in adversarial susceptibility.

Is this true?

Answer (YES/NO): NO